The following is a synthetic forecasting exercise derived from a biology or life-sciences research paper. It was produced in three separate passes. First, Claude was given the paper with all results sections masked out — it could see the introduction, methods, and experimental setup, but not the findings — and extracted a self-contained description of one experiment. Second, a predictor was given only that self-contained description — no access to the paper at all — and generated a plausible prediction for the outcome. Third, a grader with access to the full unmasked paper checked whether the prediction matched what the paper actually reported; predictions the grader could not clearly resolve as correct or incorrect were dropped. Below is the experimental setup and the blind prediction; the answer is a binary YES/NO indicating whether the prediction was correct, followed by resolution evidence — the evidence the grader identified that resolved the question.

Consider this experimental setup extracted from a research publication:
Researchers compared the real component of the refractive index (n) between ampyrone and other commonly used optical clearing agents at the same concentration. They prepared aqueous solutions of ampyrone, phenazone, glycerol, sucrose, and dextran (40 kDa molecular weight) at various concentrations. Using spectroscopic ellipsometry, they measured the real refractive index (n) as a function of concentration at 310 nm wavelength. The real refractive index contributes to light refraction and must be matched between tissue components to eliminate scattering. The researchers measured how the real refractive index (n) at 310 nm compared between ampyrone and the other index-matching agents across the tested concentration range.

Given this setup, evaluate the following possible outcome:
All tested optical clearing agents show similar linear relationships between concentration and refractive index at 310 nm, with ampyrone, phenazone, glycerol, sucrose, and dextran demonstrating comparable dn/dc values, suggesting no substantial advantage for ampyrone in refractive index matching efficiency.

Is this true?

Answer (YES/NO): NO